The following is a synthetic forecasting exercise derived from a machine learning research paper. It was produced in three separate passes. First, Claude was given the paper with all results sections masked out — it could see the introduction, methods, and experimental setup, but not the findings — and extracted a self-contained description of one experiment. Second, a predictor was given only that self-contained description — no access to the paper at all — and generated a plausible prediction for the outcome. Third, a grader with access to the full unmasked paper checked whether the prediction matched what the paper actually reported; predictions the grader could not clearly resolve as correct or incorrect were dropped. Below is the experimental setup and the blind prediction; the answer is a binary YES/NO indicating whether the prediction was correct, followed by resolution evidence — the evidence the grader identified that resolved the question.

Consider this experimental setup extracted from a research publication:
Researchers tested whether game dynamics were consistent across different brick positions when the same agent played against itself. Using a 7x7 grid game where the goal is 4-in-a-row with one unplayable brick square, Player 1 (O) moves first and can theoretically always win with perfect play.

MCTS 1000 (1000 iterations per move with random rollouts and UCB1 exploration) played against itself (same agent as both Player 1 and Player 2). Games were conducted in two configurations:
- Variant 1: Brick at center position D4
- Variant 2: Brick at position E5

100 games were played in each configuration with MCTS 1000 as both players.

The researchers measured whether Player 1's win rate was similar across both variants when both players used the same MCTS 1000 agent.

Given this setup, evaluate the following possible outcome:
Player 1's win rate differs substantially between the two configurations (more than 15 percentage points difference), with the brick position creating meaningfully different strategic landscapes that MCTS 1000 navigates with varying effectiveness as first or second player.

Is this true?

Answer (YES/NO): NO